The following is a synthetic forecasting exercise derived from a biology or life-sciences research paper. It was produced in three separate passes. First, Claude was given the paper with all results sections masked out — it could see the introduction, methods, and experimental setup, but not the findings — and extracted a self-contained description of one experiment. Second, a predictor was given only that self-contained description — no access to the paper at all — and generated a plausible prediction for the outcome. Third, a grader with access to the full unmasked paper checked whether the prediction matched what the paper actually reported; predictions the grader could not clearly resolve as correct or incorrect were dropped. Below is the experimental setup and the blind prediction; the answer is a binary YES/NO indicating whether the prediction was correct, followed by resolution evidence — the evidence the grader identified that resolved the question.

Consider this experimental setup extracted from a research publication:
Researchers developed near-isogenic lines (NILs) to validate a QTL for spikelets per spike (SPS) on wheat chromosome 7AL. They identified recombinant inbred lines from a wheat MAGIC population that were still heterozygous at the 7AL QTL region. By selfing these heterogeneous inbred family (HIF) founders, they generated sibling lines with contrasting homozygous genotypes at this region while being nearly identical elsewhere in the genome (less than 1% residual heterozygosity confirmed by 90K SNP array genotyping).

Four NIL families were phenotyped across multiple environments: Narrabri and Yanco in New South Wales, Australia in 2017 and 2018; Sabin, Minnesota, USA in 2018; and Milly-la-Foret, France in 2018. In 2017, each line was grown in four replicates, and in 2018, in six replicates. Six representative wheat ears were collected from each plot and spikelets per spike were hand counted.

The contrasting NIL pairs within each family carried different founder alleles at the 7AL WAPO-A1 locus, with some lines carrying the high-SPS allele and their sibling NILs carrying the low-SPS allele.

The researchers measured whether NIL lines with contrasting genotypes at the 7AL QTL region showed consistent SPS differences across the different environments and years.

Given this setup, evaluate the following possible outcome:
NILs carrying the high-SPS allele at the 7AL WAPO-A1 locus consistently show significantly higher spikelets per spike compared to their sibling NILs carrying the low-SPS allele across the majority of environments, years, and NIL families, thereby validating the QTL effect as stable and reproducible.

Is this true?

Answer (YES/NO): NO